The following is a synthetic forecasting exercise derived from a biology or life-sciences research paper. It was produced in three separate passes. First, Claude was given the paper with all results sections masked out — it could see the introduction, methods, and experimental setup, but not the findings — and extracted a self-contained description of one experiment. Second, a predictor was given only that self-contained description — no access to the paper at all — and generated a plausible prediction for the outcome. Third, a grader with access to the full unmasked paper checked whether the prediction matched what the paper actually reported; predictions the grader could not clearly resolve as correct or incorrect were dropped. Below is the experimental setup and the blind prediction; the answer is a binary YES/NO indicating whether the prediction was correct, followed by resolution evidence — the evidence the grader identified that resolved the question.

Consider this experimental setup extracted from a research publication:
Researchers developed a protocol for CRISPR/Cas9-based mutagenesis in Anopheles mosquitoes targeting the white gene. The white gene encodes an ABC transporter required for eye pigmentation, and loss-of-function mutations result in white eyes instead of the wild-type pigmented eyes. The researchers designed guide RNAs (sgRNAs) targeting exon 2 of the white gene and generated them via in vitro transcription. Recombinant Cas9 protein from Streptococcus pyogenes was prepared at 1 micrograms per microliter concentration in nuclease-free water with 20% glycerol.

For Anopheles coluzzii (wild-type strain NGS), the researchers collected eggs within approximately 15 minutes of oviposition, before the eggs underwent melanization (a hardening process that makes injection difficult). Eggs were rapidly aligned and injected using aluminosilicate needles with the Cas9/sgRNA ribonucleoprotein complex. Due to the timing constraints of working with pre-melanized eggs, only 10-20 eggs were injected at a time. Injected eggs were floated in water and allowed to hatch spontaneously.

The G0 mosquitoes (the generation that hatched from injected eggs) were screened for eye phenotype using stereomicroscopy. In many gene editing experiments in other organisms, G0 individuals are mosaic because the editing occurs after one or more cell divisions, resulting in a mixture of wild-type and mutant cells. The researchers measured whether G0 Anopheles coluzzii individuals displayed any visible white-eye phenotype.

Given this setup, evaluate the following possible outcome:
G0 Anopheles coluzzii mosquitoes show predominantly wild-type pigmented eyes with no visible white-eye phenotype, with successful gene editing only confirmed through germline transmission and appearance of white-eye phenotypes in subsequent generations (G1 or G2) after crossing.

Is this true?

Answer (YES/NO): NO